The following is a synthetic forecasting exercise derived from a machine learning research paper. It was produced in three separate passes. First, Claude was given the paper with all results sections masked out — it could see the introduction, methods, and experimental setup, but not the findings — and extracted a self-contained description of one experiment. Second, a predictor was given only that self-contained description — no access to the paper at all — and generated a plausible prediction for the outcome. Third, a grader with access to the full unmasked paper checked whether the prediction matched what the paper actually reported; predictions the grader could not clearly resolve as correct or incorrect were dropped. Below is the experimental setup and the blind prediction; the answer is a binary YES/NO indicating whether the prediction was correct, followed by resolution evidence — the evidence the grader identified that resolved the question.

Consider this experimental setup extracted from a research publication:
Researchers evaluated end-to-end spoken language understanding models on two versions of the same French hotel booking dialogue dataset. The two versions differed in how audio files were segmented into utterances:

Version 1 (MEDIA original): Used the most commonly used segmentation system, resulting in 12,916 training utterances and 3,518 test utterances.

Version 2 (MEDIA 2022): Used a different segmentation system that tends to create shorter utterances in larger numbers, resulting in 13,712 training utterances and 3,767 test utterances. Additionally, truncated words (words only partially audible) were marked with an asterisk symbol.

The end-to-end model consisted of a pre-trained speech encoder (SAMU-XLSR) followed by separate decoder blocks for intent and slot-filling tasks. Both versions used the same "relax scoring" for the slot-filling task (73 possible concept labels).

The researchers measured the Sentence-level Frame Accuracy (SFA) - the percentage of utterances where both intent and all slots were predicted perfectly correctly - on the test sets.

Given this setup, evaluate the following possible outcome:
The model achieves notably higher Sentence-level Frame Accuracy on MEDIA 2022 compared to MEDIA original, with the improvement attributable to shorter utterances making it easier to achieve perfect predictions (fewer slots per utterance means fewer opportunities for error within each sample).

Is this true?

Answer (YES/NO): NO